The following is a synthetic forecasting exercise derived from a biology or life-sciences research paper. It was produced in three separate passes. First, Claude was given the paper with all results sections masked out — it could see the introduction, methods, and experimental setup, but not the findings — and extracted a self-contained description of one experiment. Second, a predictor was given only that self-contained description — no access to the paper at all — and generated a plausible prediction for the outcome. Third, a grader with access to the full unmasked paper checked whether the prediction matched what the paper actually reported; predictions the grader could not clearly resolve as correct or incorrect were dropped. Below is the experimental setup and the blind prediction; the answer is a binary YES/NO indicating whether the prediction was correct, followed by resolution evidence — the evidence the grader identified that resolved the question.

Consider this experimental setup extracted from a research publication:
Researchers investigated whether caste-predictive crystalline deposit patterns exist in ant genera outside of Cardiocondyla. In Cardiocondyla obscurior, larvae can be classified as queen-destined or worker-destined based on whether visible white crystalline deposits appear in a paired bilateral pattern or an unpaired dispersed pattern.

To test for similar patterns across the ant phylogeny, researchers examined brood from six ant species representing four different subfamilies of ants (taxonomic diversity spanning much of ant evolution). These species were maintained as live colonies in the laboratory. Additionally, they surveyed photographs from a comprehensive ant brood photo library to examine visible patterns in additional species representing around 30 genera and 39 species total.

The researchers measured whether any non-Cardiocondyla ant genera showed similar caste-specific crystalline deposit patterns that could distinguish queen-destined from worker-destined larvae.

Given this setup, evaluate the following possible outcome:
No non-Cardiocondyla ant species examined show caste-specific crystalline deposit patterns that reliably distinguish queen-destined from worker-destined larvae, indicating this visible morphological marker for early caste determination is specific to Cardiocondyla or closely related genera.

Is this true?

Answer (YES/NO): YES